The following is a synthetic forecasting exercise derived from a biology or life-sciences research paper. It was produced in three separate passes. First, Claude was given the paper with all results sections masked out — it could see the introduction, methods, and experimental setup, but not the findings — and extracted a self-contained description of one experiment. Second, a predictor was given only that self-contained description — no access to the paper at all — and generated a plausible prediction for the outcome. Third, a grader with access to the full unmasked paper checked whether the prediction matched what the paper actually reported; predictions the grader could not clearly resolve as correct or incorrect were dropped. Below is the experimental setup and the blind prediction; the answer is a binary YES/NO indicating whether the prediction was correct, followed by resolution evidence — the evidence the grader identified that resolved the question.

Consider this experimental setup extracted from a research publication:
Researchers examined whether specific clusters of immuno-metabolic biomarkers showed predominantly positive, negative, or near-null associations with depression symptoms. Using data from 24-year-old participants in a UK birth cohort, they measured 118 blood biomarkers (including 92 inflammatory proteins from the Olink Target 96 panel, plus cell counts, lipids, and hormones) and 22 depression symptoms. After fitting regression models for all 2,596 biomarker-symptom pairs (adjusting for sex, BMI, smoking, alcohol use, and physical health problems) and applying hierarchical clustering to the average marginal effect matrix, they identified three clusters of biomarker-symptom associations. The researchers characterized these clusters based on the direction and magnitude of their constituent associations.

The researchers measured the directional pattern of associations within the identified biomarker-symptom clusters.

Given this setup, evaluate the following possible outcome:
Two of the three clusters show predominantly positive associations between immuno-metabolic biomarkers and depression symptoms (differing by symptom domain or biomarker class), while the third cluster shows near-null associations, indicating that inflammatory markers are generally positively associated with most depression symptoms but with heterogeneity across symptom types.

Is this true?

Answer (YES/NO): NO